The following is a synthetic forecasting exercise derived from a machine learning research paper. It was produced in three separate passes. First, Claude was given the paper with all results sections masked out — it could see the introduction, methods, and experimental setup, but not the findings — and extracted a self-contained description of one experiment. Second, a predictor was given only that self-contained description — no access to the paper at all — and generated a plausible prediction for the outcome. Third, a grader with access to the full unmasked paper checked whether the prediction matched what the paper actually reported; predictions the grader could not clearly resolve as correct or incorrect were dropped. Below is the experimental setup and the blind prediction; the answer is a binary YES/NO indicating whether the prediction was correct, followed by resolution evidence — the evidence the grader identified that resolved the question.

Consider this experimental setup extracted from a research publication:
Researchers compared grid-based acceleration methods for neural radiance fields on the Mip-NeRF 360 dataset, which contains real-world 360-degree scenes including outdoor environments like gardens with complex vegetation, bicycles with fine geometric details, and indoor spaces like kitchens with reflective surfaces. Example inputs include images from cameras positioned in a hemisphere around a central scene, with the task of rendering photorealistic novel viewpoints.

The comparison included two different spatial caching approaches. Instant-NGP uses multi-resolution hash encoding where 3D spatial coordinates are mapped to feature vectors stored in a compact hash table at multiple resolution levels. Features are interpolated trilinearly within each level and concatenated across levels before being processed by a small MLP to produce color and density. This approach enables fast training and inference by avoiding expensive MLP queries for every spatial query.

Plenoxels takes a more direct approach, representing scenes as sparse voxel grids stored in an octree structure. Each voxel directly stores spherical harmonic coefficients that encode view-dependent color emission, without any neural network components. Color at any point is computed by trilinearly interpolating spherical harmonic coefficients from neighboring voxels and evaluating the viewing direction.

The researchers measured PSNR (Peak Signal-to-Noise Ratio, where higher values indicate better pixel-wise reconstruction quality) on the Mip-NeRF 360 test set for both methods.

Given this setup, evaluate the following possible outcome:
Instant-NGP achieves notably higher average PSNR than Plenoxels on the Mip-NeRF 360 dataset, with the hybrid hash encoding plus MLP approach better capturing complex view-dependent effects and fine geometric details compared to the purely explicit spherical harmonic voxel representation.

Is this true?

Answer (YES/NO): YES